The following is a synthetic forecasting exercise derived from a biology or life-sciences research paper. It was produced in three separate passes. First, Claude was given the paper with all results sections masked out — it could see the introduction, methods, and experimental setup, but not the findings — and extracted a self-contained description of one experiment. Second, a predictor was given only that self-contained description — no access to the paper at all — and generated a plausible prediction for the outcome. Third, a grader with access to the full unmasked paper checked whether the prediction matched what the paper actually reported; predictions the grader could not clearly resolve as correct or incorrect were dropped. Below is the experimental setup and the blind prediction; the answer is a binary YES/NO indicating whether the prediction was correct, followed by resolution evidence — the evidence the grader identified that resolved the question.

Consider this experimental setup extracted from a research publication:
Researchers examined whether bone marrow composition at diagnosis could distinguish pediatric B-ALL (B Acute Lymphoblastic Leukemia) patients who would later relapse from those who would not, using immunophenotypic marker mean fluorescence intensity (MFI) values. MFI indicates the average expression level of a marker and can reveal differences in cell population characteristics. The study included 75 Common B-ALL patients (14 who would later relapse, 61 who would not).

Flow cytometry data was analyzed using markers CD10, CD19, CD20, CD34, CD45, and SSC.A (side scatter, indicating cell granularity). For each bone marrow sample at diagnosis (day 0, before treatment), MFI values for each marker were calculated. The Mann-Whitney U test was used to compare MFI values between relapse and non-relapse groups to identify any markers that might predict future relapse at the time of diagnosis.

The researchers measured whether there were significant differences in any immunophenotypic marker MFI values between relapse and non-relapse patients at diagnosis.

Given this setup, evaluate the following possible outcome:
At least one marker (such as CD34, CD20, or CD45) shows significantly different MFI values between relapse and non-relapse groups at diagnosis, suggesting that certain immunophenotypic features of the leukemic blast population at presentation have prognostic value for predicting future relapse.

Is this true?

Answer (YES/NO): NO